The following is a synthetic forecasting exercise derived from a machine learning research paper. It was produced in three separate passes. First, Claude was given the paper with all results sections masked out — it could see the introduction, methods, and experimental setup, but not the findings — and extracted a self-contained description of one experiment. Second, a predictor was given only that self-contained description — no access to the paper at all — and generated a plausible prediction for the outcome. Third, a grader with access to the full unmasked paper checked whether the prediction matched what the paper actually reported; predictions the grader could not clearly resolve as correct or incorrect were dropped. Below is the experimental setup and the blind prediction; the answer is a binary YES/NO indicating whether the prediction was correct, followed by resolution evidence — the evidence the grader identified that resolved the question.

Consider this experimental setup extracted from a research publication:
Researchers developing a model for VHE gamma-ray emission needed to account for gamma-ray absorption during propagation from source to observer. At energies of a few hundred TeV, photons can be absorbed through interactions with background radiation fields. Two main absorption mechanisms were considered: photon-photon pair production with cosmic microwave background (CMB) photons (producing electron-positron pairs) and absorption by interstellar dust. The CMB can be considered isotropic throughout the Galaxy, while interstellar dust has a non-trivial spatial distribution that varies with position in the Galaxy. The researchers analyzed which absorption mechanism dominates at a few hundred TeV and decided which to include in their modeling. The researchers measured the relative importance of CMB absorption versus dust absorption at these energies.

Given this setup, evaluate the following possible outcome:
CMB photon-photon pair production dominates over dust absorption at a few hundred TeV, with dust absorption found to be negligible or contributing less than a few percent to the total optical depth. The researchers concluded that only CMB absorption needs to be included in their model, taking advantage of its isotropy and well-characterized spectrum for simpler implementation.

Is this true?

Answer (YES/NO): YES